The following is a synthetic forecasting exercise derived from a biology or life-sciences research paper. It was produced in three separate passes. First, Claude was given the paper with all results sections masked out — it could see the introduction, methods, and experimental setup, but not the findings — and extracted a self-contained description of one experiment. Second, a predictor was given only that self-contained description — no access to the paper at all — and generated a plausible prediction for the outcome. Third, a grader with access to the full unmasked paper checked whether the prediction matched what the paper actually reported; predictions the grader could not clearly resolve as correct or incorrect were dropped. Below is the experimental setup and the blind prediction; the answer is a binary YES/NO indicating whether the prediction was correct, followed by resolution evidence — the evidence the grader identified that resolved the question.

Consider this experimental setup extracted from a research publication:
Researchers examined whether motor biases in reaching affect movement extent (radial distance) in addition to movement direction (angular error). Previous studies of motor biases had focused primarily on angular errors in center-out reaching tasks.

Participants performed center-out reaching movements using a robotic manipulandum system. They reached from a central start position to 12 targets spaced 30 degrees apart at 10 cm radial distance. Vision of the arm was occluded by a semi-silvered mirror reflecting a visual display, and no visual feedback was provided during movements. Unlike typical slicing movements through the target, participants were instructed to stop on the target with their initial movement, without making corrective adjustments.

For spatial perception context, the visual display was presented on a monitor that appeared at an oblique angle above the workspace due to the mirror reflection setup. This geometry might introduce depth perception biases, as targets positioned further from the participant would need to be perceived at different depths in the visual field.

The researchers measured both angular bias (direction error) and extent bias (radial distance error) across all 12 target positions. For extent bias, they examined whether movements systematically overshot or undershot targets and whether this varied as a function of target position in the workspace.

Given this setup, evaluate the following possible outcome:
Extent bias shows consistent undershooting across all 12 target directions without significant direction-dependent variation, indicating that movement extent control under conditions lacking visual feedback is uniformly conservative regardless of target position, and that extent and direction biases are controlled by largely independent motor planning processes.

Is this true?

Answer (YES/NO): NO